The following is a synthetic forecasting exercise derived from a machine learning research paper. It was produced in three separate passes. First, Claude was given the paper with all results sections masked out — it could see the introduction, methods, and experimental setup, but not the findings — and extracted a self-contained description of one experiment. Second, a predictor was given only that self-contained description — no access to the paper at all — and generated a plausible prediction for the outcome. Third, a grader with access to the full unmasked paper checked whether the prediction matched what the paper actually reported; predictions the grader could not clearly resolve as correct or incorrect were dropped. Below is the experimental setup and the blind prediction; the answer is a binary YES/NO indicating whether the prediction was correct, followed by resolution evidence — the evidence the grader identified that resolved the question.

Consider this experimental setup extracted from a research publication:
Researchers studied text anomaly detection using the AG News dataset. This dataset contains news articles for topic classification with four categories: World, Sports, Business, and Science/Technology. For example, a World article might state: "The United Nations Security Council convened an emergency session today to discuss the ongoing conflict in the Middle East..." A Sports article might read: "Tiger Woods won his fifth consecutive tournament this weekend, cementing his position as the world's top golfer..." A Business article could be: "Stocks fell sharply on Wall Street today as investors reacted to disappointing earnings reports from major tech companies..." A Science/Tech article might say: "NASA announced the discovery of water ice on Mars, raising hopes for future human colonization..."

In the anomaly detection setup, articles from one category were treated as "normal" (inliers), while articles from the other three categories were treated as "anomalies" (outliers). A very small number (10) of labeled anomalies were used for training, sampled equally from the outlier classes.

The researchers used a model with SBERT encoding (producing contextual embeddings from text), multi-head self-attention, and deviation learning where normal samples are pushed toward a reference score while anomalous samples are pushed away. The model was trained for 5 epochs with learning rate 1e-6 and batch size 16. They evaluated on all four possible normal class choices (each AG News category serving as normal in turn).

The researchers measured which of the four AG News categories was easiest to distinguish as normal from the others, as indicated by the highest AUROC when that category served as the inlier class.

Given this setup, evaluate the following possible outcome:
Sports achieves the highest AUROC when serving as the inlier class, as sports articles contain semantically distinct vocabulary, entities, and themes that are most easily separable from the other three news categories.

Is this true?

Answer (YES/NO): YES